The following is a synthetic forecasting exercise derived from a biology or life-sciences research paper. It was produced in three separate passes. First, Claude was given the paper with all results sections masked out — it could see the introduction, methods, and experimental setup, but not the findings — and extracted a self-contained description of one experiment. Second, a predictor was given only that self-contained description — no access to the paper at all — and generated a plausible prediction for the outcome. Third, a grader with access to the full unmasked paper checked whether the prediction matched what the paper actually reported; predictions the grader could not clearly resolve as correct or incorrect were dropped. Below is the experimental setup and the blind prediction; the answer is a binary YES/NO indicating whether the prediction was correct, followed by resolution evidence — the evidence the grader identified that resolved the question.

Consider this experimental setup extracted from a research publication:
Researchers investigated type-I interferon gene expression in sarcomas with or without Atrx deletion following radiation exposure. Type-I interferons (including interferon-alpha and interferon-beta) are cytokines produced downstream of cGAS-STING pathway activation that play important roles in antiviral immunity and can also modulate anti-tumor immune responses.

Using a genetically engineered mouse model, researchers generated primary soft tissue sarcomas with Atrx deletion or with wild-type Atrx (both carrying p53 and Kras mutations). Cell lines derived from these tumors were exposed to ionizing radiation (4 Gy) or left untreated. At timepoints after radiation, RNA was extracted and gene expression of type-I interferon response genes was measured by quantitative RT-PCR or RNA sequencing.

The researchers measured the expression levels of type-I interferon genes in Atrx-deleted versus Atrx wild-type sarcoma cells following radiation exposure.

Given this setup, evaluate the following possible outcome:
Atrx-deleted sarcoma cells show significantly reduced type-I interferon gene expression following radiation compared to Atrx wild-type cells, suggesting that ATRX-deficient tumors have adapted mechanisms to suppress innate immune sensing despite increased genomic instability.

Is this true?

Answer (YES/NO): YES